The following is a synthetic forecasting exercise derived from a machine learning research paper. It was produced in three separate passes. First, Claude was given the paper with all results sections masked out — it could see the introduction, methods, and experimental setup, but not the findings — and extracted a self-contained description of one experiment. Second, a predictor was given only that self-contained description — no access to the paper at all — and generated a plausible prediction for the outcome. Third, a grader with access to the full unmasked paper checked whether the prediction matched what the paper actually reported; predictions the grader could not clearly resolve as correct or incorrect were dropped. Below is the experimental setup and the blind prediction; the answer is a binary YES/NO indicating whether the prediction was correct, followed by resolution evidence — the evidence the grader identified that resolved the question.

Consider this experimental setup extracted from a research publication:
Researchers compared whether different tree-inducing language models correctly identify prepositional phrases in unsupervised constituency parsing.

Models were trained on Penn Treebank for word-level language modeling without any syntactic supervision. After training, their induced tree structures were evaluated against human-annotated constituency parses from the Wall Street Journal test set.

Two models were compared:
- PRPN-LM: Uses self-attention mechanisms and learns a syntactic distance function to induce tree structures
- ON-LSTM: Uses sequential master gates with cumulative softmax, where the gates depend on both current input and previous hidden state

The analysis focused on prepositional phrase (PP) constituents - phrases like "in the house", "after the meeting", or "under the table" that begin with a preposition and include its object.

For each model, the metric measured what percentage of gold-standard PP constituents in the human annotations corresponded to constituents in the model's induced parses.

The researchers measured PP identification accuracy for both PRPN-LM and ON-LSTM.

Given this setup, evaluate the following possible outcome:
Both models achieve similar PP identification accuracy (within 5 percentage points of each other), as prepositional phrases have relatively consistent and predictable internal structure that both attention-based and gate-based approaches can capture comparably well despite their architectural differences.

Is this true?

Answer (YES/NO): NO